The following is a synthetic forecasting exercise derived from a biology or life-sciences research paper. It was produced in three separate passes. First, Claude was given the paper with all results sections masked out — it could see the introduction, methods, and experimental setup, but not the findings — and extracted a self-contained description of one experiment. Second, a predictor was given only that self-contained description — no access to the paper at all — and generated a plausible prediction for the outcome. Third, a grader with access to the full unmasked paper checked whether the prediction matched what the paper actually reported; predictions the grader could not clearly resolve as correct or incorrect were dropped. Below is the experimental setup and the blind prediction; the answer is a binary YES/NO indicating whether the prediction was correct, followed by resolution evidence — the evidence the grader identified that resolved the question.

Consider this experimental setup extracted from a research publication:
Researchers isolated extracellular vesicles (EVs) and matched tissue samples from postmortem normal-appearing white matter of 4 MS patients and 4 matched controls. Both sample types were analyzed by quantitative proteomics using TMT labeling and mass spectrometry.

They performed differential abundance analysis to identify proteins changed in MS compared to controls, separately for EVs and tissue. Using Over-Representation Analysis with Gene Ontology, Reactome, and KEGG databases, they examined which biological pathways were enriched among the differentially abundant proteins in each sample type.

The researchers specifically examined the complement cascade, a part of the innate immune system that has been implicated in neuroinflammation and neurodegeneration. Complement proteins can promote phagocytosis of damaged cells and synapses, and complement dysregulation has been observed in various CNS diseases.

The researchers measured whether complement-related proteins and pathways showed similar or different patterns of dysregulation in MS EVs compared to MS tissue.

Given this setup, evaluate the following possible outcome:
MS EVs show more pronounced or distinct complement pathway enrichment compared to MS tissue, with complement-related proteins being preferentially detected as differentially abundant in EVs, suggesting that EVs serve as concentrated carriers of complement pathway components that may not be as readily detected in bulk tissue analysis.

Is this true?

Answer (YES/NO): NO